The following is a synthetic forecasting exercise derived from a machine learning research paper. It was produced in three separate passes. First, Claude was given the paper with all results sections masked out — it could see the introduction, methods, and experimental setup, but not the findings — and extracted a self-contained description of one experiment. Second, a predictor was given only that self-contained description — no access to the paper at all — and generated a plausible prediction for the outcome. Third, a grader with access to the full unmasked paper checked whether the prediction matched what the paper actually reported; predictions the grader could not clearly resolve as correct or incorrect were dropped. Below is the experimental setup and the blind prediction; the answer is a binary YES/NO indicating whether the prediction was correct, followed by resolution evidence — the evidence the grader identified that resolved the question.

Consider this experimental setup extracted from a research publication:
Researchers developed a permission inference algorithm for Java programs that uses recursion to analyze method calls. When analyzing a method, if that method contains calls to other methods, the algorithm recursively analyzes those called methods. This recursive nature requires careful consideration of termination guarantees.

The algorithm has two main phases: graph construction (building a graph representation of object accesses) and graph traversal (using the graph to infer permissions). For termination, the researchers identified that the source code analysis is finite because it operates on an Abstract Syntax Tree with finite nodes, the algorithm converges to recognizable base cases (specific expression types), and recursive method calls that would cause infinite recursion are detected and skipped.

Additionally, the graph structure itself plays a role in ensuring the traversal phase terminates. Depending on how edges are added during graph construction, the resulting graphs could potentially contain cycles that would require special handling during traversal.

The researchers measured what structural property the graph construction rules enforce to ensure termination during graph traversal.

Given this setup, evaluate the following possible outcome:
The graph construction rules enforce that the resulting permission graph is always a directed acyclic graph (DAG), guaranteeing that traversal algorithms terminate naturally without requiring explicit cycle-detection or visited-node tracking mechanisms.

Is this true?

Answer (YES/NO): YES